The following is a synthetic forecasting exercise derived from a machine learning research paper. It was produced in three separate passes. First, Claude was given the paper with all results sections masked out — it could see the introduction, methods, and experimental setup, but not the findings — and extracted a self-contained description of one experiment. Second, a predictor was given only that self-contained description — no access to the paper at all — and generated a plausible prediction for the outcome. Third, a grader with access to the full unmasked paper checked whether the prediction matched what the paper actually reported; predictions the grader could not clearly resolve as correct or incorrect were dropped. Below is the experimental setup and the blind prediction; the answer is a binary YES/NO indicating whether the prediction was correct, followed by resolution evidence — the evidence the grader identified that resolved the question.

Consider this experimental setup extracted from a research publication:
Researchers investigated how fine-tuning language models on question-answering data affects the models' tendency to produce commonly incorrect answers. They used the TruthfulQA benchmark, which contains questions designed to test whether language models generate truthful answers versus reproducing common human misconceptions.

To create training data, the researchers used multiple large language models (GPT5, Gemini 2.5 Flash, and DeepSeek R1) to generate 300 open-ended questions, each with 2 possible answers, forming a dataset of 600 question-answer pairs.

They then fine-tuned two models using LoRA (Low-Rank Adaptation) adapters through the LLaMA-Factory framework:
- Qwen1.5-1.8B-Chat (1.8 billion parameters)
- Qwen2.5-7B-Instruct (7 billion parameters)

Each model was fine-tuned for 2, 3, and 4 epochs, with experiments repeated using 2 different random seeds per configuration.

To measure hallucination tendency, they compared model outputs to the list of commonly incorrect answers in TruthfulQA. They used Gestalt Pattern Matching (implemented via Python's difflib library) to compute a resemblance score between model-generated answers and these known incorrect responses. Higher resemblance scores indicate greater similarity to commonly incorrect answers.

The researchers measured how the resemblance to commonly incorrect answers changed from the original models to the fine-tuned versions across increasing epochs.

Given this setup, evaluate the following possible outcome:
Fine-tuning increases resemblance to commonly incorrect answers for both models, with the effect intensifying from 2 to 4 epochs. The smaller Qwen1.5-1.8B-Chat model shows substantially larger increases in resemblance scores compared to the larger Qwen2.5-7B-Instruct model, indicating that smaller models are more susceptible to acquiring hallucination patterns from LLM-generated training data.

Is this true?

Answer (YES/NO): YES